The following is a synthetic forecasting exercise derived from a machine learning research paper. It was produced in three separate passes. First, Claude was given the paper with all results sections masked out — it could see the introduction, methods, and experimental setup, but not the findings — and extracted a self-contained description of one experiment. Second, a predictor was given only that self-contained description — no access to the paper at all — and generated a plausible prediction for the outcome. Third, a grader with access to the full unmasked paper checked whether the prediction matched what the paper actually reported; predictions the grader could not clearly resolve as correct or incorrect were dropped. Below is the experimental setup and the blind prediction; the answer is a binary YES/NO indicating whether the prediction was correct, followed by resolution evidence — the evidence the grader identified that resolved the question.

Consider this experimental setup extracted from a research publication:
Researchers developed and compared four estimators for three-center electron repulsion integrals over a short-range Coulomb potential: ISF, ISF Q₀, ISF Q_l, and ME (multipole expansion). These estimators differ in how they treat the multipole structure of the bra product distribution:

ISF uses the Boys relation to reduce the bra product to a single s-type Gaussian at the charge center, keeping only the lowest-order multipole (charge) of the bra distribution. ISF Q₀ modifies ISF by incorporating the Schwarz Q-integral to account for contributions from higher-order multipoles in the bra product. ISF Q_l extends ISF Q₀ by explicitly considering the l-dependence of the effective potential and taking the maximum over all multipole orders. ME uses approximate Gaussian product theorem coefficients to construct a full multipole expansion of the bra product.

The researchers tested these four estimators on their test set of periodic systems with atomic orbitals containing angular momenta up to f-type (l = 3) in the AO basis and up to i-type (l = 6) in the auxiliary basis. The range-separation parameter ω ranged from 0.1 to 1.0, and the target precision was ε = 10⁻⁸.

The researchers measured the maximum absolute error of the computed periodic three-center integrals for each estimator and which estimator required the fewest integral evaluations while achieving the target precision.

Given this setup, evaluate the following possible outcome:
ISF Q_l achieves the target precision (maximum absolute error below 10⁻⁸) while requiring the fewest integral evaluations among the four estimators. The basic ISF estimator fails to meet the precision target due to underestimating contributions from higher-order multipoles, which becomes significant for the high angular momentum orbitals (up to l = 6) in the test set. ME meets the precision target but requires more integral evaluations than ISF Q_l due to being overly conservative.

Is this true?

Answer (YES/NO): NO